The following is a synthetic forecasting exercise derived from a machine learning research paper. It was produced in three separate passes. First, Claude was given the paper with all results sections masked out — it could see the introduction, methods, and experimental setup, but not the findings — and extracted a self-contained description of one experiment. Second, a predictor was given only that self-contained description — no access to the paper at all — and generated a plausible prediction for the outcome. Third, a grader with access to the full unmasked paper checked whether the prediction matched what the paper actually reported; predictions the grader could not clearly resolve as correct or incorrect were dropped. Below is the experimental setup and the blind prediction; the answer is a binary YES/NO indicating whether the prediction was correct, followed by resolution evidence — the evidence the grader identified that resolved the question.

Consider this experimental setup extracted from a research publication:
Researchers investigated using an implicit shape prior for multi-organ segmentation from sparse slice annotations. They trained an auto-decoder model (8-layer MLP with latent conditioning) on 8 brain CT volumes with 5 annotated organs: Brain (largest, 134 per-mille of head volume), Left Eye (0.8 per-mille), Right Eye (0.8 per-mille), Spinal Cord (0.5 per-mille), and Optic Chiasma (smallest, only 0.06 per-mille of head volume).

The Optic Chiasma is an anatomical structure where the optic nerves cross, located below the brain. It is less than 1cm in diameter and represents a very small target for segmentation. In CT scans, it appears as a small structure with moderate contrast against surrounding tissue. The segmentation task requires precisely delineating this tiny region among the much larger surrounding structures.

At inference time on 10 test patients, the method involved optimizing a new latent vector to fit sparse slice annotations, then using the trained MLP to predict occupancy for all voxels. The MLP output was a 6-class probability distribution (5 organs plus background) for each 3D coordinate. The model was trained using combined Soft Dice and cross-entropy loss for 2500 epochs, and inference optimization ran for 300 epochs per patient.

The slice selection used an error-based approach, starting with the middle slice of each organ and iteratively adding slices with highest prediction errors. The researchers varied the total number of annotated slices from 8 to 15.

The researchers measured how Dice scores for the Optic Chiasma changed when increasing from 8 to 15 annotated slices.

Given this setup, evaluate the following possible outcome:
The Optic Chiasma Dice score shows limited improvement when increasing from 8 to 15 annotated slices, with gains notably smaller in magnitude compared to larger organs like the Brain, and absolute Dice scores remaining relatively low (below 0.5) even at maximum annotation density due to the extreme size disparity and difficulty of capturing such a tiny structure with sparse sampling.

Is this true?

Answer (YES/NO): NO